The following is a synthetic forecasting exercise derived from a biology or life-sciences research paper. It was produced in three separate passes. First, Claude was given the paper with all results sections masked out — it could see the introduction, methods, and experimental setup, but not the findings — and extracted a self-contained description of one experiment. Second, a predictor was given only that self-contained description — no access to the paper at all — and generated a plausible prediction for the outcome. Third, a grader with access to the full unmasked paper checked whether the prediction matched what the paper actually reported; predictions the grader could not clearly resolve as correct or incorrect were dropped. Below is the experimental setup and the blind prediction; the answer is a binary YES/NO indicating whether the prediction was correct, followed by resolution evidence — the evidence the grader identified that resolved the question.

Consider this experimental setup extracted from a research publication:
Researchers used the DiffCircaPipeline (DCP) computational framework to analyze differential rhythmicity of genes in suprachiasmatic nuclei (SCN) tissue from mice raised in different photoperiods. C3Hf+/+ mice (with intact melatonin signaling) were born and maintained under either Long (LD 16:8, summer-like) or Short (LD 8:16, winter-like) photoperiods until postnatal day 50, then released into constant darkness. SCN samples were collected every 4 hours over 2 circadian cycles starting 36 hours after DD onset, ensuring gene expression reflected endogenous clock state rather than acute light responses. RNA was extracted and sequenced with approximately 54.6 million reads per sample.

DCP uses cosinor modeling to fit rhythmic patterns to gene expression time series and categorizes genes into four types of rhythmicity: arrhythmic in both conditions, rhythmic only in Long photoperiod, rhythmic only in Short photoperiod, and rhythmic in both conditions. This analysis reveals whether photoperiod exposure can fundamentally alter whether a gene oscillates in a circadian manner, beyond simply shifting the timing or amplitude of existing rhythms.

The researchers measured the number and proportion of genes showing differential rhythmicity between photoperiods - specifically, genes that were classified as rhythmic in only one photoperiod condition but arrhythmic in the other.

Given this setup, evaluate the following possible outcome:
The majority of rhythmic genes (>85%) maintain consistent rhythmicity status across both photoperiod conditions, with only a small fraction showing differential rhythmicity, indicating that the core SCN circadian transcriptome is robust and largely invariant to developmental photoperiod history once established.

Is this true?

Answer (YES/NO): NO